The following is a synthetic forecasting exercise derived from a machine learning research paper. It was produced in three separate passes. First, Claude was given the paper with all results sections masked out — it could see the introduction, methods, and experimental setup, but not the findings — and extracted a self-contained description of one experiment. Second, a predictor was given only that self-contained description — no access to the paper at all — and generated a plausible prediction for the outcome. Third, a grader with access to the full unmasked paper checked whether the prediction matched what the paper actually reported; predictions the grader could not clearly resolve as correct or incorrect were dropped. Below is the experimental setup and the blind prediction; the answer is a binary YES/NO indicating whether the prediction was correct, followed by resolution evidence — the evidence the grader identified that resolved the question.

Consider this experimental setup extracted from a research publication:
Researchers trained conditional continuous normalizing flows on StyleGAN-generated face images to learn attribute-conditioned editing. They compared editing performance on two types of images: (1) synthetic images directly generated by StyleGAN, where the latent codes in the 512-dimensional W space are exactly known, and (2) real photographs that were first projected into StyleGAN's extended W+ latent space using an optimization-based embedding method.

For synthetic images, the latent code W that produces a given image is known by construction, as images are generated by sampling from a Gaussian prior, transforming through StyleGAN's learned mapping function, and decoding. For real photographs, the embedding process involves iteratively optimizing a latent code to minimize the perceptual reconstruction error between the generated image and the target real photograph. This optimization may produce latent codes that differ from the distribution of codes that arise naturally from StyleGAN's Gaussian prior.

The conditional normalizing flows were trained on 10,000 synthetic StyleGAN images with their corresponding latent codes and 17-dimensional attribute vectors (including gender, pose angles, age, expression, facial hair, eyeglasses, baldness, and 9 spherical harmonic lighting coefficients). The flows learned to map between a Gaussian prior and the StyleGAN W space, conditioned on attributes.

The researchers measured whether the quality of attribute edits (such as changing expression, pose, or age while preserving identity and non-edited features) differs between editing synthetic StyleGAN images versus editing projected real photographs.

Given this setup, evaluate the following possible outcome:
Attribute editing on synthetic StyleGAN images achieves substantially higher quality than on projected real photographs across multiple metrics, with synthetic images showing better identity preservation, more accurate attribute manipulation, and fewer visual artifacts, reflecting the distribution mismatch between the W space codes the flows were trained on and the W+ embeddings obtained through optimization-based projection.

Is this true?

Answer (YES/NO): NO